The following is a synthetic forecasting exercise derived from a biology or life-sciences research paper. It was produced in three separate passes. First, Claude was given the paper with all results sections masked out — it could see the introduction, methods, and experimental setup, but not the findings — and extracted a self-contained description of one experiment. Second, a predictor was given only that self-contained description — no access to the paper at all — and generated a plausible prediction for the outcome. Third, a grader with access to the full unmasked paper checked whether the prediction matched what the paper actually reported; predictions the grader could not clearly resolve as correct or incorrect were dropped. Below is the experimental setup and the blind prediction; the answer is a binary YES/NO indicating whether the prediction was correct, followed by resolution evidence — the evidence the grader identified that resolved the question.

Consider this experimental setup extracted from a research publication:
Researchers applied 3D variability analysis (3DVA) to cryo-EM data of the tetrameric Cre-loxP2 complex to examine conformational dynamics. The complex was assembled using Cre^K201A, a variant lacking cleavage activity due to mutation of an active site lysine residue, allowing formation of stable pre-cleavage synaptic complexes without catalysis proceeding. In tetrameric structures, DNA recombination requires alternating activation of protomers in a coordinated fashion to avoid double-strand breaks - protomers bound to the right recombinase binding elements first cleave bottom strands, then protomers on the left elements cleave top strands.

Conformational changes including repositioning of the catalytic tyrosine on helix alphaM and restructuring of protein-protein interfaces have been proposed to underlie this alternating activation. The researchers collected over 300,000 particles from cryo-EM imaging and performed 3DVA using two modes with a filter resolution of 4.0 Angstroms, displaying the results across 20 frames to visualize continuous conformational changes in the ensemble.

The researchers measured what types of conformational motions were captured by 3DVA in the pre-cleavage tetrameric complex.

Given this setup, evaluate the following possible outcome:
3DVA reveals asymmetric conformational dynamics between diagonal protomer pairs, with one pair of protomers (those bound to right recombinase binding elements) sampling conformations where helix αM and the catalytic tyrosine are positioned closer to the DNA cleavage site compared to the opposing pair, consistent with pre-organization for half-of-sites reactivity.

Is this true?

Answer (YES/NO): YES